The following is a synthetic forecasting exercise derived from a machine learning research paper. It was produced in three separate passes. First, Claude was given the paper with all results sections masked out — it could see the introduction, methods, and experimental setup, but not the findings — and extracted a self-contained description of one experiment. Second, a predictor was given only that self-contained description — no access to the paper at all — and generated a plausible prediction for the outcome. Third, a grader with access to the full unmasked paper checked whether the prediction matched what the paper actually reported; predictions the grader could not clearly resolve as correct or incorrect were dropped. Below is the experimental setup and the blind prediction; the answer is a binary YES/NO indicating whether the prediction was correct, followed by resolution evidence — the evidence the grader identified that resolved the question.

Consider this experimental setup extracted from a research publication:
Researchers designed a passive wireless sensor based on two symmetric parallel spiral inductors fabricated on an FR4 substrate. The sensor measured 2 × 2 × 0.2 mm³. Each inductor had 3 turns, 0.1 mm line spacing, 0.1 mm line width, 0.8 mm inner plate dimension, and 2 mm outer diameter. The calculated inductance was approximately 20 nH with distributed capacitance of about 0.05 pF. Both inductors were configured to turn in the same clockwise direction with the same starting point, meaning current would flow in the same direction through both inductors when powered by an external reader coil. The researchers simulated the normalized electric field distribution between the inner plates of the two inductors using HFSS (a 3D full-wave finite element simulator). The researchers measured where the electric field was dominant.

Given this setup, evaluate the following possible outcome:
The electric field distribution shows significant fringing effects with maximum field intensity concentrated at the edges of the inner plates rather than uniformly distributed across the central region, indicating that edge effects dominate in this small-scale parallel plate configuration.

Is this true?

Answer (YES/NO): NO